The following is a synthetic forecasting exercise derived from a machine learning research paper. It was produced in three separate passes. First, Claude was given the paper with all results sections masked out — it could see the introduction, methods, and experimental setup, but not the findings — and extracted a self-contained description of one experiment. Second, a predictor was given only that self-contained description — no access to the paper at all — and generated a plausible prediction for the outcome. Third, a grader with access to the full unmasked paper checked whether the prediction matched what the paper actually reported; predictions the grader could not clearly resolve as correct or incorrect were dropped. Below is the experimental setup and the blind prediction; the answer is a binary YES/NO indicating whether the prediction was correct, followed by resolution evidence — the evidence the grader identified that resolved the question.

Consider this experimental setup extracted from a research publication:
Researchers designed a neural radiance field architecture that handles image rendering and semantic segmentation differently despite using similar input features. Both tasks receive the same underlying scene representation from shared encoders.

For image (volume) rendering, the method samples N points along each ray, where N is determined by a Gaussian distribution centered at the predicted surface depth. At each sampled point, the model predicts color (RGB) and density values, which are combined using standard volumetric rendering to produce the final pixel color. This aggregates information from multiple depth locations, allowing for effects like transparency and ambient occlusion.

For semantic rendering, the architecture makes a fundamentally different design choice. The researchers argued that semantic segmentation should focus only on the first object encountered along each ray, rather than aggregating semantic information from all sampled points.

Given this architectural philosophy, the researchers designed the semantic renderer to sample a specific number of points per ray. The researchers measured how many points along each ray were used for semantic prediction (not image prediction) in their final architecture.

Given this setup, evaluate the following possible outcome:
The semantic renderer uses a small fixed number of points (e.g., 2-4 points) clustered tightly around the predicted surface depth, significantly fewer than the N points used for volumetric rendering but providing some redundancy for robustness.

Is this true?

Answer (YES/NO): NO